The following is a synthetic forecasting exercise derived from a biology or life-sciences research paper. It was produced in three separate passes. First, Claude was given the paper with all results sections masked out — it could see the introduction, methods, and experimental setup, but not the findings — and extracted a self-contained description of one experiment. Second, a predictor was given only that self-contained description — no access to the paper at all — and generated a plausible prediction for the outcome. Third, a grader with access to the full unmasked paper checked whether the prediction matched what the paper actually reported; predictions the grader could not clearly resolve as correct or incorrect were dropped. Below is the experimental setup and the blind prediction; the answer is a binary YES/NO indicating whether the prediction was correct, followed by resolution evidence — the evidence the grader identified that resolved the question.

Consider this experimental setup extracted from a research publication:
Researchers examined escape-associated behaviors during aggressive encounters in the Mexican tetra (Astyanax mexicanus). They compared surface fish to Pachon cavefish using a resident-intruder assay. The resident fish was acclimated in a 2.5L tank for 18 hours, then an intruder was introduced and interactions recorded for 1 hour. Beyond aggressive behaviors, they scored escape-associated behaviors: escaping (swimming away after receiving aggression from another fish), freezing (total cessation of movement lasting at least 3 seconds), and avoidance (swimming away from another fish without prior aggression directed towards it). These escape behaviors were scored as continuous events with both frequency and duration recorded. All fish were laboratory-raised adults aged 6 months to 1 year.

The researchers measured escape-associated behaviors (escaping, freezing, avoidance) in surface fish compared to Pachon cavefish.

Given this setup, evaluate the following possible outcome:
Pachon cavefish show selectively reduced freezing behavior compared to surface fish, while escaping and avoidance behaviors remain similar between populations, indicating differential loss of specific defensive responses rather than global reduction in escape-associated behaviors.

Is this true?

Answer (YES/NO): NO